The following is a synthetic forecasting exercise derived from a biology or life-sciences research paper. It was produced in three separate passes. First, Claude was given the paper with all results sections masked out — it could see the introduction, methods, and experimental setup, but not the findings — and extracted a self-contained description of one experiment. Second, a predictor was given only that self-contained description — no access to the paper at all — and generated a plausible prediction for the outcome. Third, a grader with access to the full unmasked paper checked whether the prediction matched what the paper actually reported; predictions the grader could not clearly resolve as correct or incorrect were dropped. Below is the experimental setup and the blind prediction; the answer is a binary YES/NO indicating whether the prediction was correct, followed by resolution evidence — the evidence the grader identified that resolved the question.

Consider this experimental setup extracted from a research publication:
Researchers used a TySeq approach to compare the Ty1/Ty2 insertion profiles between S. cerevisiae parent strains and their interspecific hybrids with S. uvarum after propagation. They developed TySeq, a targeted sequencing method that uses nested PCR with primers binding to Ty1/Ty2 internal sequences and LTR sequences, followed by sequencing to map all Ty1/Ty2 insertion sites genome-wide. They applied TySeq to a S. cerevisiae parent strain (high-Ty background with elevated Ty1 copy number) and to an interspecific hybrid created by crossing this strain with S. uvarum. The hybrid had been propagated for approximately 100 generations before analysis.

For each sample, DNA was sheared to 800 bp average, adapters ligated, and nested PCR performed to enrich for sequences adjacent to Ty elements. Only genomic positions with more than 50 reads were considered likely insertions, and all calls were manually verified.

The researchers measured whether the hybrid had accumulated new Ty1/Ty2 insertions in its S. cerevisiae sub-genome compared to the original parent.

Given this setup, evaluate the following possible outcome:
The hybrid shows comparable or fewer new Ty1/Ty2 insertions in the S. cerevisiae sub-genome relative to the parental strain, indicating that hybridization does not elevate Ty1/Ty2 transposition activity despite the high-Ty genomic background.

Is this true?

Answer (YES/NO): YES